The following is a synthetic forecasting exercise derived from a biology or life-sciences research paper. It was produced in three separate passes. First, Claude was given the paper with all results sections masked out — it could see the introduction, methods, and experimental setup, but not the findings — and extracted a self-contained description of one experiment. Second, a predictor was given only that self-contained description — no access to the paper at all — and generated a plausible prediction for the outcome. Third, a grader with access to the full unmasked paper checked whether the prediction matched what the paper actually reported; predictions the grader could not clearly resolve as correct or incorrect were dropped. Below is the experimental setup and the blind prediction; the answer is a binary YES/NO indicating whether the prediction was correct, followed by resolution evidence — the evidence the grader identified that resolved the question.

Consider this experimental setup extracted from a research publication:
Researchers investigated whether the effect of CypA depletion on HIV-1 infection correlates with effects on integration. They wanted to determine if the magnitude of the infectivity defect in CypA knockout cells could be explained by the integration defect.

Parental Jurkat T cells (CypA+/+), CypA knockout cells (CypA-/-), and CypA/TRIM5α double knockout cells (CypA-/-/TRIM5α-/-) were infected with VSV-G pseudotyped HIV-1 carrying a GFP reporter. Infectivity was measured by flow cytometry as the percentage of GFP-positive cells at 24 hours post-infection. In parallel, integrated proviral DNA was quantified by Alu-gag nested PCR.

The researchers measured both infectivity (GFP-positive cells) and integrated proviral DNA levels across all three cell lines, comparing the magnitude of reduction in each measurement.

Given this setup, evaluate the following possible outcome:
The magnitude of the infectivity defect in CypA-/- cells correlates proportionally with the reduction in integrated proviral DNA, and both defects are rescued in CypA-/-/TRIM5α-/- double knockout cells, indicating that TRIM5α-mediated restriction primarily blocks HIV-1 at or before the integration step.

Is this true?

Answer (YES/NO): NO